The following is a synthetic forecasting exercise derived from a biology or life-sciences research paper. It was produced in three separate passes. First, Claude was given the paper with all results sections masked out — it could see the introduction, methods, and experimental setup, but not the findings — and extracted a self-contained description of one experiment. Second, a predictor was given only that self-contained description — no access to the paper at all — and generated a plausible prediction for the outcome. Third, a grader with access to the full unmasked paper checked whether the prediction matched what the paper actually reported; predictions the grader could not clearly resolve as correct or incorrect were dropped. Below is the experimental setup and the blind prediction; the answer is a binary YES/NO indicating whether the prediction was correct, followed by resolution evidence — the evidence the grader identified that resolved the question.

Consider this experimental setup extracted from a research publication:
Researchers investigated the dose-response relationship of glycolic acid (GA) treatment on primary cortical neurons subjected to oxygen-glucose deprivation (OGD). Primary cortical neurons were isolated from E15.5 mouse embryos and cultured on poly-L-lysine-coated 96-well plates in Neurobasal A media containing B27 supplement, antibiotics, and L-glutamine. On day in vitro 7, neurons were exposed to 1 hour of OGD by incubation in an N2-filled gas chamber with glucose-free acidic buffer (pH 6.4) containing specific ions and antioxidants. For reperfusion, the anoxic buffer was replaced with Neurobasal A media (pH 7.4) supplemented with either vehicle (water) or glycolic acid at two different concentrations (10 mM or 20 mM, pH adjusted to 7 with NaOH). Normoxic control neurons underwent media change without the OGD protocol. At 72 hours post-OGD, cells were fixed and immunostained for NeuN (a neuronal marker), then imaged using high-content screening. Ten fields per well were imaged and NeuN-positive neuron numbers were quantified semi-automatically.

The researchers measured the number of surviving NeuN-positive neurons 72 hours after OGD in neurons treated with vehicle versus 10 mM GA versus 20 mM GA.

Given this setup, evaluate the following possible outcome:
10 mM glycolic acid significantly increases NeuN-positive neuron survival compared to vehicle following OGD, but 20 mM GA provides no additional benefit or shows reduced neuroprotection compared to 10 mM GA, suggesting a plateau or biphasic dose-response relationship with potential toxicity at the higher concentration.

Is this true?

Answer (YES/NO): NO